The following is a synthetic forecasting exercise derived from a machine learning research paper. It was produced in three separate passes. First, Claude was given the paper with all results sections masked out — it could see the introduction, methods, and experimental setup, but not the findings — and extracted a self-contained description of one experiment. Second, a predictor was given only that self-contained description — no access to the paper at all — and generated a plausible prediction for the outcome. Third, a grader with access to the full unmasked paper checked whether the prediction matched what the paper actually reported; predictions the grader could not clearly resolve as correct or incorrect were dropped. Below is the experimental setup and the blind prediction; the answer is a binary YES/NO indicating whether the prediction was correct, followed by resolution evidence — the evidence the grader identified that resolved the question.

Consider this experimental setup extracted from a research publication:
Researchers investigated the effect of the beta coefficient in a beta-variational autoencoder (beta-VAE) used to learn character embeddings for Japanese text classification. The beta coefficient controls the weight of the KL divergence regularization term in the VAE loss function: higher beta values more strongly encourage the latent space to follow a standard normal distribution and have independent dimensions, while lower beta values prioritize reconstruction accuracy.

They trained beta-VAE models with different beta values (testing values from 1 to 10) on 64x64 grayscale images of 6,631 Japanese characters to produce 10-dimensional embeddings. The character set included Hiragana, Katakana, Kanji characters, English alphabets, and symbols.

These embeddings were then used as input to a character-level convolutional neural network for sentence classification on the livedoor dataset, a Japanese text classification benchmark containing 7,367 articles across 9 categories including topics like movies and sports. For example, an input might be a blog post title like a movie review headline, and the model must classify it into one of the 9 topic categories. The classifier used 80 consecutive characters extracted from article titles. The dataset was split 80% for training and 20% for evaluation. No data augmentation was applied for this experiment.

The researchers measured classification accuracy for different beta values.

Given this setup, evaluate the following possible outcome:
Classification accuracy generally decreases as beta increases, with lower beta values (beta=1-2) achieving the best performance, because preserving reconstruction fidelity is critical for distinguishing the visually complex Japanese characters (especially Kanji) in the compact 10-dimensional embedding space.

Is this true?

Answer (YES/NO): NO